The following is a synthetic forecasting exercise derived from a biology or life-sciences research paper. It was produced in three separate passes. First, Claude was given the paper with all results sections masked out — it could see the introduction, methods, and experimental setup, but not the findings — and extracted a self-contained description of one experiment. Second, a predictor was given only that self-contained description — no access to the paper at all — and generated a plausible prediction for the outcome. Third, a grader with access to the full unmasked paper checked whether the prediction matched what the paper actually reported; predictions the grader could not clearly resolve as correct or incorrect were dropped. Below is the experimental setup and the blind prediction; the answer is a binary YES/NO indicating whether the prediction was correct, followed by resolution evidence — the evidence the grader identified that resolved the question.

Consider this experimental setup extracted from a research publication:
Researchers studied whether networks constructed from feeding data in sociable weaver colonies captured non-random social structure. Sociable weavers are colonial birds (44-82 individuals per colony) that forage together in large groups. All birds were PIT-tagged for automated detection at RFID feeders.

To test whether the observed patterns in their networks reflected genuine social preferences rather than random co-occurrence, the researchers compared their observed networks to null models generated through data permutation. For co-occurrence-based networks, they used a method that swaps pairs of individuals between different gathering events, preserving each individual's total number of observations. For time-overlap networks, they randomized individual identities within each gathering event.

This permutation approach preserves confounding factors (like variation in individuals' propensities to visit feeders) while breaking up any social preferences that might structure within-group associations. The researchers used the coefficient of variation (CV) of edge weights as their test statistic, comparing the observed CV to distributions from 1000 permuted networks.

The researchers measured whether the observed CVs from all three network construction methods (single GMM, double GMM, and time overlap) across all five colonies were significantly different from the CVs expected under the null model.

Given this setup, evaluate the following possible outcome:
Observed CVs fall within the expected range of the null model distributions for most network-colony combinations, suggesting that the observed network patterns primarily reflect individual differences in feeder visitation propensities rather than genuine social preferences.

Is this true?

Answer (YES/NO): NO